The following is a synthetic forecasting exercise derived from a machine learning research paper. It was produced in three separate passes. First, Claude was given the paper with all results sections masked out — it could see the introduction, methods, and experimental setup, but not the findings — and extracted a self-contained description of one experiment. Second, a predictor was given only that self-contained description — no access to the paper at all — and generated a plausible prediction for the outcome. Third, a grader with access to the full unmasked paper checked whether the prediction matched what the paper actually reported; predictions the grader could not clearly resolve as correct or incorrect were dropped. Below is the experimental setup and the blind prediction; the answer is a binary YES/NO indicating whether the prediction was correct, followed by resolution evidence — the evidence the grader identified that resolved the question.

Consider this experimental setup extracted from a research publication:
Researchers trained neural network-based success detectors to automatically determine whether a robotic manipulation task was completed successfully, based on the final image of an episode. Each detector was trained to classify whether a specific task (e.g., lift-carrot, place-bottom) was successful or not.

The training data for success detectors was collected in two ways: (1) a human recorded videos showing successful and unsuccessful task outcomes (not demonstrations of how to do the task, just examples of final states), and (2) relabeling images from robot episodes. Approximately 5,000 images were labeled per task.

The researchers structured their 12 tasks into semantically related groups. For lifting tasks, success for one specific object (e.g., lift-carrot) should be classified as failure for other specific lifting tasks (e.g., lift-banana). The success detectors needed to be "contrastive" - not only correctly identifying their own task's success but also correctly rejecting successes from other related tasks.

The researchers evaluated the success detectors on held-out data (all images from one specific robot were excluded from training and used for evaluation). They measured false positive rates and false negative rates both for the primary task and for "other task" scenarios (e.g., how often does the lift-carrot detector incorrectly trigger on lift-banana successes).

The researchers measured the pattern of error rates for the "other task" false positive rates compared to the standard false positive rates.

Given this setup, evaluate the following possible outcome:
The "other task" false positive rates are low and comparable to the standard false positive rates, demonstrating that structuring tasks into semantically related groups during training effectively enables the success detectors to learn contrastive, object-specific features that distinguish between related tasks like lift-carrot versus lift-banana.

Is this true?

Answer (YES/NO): NO